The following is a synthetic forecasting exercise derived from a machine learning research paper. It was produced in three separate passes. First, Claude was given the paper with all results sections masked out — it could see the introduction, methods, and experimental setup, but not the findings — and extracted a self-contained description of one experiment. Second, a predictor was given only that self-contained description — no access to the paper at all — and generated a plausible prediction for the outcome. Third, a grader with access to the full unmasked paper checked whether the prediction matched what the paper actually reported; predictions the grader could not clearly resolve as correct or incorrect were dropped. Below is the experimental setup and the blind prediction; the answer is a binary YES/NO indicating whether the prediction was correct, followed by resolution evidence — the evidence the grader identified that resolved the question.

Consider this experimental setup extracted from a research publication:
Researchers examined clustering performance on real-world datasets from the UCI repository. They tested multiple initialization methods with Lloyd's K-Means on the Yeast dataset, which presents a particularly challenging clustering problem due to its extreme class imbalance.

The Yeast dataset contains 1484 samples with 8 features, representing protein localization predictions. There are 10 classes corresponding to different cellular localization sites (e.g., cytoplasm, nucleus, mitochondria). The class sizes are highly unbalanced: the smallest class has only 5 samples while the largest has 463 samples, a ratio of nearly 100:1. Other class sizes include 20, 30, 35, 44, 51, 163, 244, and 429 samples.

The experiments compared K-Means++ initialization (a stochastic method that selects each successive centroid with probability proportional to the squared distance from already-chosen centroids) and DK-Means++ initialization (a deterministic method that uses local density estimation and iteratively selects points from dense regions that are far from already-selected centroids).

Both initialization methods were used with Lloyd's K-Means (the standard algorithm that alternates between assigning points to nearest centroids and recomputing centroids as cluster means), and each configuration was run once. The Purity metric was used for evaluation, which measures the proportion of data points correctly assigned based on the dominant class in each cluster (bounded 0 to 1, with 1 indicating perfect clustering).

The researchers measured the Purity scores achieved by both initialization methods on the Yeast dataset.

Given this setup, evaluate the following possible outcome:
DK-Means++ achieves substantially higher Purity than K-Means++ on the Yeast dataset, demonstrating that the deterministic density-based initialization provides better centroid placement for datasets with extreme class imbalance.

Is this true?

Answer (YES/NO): NO